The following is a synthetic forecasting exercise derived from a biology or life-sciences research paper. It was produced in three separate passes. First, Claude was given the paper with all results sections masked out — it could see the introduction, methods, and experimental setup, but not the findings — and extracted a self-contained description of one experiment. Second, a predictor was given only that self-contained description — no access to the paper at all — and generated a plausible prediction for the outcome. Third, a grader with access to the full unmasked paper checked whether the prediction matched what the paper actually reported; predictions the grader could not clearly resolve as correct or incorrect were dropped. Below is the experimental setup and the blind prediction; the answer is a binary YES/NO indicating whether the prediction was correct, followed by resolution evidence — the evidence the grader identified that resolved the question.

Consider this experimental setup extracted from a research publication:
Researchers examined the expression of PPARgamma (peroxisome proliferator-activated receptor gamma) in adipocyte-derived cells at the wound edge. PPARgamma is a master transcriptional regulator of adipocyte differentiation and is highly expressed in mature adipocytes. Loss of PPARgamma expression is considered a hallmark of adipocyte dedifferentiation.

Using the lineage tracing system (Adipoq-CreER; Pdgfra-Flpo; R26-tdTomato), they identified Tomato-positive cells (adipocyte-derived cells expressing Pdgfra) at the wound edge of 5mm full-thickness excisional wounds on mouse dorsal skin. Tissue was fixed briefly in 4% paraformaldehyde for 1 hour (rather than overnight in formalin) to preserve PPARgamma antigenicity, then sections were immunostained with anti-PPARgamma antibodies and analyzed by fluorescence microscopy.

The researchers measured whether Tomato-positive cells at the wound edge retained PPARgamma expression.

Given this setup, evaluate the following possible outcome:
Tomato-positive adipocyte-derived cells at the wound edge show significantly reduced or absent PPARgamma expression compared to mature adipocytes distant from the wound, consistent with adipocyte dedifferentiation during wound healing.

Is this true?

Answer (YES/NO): NO